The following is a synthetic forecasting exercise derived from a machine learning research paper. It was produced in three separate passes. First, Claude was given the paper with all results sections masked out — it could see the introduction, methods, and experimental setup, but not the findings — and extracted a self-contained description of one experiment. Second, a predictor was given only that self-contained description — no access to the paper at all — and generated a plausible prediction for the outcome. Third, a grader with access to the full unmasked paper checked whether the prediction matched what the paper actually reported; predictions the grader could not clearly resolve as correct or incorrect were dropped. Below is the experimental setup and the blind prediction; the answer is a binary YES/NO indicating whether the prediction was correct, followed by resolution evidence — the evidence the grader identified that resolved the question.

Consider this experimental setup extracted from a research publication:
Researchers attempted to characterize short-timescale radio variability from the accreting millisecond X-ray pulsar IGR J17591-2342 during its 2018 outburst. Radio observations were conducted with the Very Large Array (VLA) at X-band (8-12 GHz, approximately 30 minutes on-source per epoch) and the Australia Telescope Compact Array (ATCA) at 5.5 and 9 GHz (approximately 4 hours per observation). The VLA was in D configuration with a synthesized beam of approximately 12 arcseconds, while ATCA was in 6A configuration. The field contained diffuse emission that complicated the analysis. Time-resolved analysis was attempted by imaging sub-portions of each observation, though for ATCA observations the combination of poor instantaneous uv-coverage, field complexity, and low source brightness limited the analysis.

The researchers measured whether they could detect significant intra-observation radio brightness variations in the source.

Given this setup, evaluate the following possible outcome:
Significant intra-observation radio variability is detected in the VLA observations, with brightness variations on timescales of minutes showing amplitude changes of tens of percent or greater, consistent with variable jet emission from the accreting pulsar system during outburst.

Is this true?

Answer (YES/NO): NO